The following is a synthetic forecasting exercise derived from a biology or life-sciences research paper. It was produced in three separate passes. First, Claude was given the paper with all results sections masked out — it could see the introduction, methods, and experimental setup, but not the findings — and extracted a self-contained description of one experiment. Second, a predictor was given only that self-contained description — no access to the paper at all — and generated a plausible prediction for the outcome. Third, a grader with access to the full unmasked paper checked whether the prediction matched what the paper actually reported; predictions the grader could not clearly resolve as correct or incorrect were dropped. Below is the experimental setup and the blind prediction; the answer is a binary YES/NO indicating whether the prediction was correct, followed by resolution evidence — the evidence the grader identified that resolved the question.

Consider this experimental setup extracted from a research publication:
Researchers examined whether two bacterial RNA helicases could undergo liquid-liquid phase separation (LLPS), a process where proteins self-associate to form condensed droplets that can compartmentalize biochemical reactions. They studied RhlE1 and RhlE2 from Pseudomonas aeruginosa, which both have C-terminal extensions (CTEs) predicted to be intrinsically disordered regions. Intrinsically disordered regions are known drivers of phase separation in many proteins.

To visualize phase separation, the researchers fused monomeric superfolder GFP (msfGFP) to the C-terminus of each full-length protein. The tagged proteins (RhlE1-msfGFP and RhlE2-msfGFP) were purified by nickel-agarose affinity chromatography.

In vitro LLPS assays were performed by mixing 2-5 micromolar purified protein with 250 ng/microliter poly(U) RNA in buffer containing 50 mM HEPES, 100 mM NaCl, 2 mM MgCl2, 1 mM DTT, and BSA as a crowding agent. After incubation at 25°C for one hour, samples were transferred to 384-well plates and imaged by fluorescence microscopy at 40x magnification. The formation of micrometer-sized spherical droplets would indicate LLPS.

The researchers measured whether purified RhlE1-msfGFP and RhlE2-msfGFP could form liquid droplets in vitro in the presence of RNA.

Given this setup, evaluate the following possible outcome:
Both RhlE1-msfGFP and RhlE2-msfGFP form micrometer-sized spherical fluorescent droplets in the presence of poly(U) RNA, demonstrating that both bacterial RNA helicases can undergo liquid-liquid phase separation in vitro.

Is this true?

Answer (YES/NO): YES